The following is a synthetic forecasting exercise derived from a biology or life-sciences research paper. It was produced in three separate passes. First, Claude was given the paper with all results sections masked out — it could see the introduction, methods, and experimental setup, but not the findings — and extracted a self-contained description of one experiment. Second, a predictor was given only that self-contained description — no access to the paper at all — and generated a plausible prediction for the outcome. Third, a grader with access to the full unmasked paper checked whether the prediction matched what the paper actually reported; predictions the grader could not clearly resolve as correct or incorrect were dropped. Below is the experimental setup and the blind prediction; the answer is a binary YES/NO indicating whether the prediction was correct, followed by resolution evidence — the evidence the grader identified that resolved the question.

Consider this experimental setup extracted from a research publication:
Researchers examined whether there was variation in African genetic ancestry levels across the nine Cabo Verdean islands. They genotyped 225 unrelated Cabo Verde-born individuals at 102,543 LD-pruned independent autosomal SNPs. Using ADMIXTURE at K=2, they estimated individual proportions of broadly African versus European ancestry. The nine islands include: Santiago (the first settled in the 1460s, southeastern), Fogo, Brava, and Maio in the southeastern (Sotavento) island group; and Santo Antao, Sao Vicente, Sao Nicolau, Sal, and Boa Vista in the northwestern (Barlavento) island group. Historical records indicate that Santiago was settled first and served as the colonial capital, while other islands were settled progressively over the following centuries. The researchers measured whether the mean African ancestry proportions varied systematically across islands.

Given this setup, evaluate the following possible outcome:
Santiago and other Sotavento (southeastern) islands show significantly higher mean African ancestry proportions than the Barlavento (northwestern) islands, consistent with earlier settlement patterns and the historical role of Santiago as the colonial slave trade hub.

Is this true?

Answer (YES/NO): NO